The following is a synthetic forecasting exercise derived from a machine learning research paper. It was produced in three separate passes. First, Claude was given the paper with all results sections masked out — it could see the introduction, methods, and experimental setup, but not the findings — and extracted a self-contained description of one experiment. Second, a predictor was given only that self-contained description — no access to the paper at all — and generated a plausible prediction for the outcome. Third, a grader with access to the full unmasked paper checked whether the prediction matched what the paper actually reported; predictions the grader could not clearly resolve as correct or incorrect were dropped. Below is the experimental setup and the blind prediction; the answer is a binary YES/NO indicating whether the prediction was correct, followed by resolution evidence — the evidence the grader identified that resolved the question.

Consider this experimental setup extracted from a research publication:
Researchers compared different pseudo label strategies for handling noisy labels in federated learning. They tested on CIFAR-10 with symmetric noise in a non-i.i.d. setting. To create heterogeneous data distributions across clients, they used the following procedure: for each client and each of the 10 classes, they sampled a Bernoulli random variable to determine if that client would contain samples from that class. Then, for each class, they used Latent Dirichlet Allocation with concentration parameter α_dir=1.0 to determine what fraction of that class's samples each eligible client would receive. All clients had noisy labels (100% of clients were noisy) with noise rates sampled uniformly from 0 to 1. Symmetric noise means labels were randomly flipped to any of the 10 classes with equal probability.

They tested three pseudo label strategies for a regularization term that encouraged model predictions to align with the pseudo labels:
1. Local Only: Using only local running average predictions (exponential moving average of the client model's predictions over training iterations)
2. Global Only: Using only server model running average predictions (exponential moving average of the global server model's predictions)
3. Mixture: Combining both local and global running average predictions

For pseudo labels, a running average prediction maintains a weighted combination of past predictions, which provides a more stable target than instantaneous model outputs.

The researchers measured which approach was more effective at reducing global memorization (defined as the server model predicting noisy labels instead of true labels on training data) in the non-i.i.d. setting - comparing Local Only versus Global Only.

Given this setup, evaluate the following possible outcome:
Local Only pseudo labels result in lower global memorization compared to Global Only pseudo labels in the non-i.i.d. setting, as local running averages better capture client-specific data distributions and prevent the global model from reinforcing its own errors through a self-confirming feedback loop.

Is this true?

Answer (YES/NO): YES